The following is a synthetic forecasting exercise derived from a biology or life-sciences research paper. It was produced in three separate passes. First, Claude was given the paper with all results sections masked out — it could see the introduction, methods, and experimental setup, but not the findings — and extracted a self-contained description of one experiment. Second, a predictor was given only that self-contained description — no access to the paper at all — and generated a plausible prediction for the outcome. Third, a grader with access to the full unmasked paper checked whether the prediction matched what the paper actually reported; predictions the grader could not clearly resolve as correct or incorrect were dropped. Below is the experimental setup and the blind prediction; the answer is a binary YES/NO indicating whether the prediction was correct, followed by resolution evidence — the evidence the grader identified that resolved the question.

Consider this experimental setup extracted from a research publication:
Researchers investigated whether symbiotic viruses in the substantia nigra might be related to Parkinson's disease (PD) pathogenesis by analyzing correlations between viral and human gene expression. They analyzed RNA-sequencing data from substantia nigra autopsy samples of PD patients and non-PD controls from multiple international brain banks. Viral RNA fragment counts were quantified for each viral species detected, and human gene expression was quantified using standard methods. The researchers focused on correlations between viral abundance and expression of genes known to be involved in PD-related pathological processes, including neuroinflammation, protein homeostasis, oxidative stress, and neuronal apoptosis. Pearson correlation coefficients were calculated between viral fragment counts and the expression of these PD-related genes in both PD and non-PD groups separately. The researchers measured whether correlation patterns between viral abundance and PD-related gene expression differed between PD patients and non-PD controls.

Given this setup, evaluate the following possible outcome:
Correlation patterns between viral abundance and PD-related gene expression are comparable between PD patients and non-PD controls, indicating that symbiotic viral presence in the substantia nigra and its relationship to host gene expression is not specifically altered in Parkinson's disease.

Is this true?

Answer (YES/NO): NO